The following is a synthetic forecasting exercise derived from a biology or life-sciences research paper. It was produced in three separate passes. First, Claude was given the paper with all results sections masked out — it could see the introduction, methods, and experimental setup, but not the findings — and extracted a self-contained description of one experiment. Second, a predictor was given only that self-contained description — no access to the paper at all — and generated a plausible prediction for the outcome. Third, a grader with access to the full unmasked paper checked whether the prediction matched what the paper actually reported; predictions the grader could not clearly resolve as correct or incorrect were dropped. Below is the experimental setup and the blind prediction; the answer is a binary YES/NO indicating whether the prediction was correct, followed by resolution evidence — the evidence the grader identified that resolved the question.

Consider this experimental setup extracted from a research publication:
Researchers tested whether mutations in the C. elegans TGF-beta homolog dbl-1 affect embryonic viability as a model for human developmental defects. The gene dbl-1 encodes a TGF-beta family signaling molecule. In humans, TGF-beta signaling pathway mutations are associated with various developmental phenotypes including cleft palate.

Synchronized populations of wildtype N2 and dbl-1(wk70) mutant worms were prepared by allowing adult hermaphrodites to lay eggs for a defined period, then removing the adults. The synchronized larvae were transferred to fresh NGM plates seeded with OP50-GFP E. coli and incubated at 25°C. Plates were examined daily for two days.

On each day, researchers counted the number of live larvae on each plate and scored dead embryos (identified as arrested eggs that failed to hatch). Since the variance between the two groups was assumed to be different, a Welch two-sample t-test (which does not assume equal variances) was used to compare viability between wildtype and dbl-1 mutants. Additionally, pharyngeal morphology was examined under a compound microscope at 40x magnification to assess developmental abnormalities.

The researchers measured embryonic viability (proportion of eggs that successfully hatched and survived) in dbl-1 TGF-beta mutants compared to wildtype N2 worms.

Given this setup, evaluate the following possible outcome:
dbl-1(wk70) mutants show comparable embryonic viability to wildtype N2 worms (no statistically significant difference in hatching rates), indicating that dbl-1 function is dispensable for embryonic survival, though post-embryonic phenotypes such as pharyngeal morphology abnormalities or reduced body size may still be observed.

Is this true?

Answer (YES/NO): YES